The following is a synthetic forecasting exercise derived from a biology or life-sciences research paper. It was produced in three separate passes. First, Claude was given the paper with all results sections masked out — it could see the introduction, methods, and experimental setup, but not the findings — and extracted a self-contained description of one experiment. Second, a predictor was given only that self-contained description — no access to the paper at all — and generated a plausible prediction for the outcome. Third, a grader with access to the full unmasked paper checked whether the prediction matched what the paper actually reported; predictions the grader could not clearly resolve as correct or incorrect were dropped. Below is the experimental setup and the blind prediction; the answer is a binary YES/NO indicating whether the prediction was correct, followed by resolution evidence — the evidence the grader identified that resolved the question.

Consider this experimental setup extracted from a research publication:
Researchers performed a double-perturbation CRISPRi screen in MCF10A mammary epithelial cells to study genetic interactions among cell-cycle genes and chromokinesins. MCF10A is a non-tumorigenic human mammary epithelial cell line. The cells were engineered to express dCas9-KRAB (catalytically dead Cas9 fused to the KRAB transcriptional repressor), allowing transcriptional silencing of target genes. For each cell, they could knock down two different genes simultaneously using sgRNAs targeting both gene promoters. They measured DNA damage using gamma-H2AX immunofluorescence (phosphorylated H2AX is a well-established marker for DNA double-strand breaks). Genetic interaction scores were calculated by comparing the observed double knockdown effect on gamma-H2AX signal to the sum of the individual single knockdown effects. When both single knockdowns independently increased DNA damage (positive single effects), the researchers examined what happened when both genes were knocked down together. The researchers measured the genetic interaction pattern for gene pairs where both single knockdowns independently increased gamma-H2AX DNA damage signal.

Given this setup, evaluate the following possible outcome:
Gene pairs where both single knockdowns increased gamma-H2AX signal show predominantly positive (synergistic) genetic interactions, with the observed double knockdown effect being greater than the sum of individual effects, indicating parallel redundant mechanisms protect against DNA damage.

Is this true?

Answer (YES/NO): NO